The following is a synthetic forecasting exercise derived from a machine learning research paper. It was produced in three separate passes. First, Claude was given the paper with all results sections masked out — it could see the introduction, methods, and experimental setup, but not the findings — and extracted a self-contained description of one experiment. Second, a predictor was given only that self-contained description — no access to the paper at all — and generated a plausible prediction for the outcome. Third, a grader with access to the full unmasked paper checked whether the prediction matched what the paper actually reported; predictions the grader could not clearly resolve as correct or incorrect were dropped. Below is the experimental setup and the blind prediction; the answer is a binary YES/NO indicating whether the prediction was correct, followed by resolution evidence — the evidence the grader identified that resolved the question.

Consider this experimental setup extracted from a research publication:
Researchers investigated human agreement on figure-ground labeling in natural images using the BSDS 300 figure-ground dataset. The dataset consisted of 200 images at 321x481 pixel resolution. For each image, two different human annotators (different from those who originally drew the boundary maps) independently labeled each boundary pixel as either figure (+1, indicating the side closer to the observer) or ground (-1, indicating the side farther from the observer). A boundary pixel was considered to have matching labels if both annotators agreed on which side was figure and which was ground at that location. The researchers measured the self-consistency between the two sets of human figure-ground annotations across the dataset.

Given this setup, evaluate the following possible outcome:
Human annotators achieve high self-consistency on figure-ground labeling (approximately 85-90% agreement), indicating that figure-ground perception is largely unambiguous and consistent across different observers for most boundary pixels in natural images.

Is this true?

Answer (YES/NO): YES